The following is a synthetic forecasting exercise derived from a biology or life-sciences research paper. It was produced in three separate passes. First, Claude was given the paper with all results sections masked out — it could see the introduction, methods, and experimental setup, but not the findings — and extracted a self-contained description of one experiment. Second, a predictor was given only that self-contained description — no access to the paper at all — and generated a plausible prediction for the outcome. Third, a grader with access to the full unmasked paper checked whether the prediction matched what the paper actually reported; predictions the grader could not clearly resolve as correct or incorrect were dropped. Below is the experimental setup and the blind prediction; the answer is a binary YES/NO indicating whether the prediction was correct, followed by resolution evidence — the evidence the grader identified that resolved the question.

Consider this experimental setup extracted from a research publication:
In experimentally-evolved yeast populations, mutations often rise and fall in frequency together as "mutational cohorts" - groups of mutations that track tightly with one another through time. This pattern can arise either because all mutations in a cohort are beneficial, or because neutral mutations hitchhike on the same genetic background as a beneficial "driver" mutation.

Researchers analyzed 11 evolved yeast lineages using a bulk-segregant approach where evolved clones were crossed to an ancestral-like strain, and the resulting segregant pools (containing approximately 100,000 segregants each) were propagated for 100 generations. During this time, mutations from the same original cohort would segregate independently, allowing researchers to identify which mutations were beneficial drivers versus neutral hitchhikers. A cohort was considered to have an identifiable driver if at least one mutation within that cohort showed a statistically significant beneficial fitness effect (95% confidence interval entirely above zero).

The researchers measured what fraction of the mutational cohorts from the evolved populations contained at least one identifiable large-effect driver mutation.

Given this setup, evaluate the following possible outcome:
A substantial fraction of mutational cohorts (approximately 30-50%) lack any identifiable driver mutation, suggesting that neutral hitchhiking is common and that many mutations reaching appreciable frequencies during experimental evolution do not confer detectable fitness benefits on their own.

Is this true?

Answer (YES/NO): YES